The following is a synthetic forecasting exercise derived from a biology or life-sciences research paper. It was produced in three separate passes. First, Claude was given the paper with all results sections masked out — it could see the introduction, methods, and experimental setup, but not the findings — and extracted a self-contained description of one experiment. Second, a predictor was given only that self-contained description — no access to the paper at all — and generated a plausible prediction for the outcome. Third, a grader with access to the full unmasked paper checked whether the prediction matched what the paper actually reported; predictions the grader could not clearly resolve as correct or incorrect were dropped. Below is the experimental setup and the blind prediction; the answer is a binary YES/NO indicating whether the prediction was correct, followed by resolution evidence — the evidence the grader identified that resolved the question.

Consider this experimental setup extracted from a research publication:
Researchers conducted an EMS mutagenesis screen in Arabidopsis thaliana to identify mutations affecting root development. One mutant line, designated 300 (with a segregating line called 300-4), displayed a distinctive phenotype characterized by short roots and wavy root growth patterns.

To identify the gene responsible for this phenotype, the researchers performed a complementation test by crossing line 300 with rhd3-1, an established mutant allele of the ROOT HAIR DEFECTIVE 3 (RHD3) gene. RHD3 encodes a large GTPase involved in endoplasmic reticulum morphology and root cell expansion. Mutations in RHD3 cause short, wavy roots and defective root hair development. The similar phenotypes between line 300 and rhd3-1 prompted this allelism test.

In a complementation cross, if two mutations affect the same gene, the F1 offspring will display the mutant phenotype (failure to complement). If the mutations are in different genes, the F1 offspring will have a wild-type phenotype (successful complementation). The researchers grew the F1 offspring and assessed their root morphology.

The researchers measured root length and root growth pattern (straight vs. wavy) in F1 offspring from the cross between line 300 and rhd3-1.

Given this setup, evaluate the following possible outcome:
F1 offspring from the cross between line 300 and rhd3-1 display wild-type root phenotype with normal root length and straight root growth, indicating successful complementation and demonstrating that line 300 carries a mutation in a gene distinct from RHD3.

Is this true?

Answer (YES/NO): NO